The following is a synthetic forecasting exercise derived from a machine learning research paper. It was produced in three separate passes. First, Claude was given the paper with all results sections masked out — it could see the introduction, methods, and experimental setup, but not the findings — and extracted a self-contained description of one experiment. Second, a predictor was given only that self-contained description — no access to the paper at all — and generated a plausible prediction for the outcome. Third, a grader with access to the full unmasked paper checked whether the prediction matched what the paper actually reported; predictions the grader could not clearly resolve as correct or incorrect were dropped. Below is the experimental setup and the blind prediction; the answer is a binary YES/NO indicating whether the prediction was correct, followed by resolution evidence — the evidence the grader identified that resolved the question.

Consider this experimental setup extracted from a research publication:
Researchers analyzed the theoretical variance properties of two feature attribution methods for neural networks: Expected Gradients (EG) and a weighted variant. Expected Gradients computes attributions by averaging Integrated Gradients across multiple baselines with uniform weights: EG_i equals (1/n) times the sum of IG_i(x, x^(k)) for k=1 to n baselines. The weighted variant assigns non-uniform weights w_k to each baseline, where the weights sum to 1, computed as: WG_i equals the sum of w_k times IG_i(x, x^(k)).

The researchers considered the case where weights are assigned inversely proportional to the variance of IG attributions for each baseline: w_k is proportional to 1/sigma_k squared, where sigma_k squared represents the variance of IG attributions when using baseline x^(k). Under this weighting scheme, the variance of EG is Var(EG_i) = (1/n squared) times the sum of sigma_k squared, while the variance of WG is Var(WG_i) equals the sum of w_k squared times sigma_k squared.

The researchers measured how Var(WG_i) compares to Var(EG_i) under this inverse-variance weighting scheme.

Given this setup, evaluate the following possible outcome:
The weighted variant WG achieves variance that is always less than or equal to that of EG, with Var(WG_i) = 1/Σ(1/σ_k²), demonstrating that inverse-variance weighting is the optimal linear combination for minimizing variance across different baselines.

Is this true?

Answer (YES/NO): YES